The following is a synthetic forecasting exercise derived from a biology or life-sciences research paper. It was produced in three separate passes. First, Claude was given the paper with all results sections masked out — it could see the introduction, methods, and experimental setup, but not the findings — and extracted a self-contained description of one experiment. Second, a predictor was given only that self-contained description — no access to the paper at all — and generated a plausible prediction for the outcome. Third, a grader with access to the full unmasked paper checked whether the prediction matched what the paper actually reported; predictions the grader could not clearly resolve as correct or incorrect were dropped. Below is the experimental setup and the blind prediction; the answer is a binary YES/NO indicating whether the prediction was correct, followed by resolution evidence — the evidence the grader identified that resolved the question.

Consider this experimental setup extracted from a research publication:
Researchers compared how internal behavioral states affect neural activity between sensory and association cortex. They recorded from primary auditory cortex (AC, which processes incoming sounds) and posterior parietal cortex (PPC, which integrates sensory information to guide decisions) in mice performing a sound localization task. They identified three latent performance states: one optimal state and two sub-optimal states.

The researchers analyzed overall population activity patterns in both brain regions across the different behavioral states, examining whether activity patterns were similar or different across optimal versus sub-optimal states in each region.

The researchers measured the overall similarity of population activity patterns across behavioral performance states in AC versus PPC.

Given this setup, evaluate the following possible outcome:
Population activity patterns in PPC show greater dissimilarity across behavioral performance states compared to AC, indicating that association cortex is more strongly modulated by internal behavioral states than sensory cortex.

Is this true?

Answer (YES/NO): YES